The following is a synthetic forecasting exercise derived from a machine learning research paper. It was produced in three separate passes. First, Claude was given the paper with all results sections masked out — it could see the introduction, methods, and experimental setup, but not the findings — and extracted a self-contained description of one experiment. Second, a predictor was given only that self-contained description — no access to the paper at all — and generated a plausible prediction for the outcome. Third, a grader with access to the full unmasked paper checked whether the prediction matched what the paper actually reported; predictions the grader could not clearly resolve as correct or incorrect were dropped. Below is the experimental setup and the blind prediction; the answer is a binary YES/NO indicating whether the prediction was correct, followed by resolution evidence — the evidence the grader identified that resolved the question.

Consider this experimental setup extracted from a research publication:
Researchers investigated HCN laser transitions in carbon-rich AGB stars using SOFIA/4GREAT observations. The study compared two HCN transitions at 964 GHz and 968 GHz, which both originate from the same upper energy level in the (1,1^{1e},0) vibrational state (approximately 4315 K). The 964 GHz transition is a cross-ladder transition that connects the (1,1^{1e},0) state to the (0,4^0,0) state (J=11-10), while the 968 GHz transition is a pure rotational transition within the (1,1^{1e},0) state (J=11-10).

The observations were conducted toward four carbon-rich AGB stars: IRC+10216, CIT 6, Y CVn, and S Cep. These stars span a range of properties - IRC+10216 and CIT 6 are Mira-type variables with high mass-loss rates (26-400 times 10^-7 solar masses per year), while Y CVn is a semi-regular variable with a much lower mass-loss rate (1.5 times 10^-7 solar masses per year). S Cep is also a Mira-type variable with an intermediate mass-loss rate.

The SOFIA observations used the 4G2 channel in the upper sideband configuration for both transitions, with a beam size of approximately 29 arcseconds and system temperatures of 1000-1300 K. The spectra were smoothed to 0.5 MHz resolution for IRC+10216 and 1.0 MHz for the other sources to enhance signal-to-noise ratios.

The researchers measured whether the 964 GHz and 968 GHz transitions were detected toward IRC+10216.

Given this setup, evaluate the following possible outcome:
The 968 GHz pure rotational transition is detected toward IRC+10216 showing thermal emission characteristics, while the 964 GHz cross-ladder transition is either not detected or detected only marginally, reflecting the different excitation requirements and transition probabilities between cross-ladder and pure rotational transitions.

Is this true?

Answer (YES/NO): NO